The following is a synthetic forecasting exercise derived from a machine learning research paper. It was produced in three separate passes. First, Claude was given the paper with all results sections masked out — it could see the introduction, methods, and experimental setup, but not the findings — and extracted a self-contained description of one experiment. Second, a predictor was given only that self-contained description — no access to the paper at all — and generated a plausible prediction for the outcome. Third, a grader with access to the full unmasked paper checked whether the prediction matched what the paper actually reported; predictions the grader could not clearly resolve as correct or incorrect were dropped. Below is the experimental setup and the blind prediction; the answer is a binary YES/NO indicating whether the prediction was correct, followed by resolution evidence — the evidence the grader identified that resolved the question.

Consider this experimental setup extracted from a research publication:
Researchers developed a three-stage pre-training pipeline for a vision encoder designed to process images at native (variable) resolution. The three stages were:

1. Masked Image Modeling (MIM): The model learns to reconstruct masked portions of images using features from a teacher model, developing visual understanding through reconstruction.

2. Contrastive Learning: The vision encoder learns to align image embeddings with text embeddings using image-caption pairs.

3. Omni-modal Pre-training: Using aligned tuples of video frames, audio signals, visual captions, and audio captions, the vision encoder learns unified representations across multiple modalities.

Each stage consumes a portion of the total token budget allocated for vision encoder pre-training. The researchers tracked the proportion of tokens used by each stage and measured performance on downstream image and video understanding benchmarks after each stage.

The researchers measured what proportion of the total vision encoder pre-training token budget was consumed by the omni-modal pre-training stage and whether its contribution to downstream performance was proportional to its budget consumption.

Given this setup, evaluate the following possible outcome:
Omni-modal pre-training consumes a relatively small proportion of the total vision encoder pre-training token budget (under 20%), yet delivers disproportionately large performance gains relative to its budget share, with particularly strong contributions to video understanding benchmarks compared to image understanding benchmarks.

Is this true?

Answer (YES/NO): NO